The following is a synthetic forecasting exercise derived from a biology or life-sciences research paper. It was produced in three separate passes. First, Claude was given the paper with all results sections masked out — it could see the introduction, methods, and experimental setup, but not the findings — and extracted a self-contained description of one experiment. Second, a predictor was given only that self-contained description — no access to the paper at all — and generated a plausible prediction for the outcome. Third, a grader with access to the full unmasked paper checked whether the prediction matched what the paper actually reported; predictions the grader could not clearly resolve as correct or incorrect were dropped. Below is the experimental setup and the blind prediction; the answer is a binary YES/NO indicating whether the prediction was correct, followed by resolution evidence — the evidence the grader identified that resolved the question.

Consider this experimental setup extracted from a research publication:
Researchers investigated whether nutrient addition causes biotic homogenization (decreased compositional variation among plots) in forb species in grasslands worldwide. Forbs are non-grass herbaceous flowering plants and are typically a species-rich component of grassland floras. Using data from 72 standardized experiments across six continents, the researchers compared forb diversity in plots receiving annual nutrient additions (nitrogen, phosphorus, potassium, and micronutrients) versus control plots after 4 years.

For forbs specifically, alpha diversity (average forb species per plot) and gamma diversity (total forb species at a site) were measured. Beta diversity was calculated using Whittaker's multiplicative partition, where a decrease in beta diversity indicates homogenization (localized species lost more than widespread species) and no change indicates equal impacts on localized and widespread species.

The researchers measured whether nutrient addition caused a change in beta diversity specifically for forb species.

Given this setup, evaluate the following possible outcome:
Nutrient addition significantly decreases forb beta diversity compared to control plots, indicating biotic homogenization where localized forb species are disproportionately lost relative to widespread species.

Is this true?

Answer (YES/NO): NO